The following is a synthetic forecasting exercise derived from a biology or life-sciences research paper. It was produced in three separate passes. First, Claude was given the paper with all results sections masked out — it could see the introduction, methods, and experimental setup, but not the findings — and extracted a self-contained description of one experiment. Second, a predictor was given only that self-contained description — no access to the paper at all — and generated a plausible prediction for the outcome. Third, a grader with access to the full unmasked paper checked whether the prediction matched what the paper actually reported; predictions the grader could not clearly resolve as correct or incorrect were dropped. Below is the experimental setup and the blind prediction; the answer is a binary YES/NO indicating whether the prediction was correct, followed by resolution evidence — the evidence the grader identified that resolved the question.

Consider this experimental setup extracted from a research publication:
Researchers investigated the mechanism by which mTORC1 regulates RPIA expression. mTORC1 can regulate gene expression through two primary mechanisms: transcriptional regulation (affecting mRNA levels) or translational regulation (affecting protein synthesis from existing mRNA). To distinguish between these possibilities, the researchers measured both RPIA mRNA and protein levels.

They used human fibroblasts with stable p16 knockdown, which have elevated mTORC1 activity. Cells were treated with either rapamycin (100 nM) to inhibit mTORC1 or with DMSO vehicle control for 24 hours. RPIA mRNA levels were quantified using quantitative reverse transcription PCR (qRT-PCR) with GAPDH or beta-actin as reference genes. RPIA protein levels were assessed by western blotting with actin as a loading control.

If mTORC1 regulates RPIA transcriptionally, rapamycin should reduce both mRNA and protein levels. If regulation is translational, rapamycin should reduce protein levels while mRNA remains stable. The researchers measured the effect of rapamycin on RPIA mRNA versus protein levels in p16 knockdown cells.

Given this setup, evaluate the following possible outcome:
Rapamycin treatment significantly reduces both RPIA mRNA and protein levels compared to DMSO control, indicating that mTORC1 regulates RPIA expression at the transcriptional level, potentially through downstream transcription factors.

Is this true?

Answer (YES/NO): NO